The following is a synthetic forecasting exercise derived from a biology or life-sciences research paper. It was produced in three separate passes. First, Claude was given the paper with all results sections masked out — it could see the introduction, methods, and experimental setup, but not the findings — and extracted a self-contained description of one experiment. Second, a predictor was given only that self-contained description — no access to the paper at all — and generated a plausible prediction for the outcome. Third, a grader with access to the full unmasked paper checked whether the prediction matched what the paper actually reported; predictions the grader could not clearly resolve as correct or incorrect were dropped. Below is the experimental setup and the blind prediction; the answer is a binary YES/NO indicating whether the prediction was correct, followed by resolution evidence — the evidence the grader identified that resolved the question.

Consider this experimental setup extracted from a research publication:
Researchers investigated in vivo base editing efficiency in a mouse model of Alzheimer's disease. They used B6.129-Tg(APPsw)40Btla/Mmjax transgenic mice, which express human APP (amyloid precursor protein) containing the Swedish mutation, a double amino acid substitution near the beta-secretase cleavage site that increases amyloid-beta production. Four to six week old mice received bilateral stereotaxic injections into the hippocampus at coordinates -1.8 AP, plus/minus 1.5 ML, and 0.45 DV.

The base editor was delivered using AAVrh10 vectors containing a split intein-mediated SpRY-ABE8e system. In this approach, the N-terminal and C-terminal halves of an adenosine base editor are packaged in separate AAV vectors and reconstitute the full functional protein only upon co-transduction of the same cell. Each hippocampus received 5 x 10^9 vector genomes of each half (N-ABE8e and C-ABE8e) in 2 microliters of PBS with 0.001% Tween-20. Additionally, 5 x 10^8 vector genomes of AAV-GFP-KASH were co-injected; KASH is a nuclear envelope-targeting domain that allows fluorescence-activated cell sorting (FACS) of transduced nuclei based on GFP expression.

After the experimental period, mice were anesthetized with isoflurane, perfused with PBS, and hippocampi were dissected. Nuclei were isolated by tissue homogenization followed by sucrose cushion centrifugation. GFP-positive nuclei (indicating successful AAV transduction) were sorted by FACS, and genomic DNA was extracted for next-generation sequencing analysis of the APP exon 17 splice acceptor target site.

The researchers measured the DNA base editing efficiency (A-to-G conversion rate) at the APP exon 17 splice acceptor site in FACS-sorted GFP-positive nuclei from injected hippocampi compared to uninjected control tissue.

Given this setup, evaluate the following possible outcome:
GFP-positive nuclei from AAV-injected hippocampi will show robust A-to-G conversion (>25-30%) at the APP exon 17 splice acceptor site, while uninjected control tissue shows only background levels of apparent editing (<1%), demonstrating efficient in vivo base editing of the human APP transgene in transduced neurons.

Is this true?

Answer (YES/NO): NO